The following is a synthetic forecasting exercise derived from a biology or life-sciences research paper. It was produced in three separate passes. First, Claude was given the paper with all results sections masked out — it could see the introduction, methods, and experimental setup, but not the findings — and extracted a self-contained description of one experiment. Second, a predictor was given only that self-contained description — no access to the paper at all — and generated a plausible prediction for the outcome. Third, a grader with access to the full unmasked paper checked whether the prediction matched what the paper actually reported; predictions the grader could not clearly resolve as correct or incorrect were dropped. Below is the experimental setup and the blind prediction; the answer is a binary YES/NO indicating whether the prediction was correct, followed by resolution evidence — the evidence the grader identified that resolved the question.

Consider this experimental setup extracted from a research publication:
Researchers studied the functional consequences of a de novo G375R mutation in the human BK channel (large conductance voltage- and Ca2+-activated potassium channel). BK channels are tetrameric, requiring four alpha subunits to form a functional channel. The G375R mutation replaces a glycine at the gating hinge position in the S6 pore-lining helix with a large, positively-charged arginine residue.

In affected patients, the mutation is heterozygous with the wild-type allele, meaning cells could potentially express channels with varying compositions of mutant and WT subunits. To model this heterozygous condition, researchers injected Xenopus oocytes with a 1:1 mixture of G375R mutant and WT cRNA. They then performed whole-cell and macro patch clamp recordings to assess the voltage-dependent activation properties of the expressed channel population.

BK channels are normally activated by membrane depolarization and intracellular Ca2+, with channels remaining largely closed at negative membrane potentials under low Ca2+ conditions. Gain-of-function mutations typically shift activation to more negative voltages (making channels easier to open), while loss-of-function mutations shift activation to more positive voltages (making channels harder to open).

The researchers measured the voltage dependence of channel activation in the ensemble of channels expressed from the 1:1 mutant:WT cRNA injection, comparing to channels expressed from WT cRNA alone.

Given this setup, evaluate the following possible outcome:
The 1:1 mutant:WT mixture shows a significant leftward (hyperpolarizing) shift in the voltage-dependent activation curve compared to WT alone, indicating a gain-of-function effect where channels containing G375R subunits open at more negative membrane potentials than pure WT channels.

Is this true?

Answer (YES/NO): YES